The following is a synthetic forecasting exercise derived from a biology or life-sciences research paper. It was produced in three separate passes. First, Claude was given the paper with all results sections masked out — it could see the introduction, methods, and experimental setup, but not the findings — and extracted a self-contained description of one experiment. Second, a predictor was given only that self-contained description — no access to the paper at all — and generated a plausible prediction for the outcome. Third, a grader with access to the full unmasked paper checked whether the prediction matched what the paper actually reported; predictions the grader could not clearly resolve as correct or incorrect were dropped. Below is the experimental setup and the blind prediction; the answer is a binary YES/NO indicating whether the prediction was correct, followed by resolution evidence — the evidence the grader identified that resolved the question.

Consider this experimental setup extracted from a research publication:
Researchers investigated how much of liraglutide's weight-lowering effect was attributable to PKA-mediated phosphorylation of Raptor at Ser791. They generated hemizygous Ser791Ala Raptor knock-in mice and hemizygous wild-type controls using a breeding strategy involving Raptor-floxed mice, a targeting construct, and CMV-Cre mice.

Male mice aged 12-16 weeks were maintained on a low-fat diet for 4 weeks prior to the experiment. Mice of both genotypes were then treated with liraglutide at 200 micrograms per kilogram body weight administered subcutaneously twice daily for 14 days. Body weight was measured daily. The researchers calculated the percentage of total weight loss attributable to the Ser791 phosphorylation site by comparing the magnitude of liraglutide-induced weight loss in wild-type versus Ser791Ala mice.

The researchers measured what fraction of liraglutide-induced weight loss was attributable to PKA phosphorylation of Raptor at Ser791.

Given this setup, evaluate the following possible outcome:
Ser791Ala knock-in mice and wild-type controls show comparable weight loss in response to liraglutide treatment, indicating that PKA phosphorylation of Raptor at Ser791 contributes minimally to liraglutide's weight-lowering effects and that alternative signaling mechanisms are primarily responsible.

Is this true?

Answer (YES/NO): NO